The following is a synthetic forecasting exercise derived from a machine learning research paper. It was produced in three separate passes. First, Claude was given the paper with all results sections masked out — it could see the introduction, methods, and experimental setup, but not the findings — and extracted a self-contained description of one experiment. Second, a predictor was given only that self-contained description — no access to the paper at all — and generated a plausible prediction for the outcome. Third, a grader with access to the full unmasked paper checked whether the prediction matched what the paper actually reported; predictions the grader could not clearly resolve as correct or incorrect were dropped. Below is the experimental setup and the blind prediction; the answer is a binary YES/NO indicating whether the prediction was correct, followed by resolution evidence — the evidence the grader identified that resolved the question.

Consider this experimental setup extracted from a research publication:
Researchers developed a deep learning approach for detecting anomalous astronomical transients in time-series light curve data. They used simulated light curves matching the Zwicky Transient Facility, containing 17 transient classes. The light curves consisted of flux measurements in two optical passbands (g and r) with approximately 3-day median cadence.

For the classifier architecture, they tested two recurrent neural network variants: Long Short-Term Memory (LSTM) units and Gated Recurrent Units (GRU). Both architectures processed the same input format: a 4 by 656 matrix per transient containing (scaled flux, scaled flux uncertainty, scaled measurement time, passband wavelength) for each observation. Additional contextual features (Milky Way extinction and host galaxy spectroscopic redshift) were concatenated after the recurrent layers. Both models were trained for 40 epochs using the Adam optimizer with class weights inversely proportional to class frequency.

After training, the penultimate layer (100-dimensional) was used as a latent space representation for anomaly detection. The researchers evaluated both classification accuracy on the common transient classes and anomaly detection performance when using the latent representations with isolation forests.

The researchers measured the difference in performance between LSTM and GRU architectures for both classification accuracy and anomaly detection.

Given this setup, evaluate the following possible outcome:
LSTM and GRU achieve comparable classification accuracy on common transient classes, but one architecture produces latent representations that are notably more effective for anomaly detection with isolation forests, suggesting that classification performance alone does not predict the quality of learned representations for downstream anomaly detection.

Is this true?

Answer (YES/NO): NO